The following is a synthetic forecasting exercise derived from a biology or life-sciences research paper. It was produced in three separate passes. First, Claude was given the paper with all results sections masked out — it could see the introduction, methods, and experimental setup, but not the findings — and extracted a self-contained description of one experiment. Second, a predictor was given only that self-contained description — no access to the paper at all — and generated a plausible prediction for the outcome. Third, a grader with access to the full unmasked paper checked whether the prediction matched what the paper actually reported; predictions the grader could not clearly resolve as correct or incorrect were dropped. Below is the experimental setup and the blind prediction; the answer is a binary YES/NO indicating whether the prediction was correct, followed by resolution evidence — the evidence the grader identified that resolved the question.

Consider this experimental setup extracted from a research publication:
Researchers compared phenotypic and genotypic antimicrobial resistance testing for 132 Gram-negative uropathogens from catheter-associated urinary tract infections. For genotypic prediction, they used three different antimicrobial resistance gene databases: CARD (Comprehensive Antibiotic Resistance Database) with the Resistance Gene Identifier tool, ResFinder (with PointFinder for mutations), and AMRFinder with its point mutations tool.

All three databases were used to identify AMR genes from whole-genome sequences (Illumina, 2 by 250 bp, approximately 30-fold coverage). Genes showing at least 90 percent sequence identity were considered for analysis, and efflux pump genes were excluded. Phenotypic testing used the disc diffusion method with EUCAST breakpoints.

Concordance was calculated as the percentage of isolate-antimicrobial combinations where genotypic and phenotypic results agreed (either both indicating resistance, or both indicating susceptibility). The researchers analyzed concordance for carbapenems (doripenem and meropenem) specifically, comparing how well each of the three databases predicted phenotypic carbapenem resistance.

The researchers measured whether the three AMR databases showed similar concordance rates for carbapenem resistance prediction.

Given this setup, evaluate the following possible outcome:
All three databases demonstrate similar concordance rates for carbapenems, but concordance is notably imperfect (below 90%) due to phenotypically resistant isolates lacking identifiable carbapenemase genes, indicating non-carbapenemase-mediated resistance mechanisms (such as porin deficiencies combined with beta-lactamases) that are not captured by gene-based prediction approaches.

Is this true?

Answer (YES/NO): NO